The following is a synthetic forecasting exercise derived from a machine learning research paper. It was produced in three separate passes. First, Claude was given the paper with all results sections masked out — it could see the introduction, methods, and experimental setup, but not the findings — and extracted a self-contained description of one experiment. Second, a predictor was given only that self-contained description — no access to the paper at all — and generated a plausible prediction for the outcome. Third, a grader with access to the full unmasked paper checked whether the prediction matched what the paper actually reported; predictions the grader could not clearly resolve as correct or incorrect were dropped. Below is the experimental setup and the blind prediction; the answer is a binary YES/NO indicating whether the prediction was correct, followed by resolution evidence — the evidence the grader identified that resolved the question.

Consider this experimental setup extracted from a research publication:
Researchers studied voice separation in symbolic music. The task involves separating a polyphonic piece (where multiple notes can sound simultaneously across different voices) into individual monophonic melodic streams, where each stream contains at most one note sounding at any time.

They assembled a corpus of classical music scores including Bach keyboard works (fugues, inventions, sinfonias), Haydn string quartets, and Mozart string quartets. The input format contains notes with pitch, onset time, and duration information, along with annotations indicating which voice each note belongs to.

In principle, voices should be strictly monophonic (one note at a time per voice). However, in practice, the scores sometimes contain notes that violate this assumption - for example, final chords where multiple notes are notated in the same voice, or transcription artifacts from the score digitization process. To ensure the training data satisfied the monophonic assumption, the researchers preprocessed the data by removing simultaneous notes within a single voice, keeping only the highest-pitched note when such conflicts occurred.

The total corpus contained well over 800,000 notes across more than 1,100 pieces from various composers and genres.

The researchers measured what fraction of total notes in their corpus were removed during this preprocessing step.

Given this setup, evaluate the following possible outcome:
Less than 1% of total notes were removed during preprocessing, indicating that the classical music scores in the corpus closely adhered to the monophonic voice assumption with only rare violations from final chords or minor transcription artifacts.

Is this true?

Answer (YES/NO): YES